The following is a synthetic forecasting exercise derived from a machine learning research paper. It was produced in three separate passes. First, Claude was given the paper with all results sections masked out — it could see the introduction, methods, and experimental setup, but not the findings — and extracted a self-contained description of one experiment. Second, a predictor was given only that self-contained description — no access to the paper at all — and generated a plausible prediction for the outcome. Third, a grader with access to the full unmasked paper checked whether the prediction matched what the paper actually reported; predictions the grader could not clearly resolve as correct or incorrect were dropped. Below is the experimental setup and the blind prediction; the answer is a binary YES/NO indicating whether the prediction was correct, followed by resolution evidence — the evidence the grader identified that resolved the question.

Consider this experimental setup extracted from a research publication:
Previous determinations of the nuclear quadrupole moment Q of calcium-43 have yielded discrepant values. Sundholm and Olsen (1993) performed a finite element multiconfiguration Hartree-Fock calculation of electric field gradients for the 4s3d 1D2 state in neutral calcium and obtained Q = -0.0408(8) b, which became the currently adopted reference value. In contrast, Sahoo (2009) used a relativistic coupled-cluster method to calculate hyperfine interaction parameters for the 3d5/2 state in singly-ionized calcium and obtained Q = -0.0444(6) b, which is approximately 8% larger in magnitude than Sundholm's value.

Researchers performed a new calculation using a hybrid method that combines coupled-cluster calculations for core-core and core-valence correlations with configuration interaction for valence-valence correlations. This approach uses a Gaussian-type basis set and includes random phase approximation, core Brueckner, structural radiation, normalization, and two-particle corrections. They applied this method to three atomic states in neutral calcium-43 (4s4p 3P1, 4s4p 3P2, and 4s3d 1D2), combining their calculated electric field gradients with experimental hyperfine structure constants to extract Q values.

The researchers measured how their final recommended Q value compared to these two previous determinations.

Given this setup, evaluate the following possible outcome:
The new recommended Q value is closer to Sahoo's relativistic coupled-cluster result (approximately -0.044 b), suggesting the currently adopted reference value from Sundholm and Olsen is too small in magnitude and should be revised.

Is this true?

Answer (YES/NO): NO